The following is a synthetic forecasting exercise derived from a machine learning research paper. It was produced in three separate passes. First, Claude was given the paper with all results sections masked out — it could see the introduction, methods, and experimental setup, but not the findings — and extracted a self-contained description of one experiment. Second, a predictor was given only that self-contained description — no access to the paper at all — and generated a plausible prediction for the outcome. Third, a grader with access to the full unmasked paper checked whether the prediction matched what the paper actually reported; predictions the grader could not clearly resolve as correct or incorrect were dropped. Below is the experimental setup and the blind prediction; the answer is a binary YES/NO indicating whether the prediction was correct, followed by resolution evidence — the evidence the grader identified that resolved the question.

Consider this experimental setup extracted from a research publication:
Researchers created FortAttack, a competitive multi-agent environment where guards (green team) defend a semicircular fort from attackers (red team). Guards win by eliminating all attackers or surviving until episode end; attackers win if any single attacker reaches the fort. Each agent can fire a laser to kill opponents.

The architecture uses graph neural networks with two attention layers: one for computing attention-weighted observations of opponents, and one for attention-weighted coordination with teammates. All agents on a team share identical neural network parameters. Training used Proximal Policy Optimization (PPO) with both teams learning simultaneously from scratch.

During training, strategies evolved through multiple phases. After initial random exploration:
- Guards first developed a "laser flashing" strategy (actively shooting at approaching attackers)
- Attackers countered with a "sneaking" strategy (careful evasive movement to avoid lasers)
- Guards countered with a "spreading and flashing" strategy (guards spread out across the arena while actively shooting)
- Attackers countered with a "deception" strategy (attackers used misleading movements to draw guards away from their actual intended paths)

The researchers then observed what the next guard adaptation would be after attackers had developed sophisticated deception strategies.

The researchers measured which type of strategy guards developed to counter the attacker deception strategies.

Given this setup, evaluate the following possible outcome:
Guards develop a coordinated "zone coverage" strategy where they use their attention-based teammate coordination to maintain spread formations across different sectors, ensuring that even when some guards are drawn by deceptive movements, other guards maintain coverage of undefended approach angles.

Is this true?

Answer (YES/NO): NO